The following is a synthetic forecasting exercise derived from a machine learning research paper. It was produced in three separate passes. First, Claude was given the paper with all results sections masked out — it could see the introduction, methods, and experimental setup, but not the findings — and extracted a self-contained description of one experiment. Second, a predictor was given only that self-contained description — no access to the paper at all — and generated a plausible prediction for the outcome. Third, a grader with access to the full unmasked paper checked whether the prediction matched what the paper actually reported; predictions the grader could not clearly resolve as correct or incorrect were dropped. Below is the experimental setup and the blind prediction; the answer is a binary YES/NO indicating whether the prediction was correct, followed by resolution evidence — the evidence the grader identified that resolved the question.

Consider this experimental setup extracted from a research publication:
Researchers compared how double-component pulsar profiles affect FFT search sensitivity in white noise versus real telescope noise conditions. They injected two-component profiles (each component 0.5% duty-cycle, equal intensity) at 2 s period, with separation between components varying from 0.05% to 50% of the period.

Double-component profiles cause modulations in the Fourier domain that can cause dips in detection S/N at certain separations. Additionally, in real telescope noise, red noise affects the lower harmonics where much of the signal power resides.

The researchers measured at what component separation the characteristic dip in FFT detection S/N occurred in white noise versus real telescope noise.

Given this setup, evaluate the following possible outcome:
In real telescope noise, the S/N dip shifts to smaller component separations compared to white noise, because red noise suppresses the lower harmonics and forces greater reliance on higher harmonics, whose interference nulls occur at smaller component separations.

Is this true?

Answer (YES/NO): YES